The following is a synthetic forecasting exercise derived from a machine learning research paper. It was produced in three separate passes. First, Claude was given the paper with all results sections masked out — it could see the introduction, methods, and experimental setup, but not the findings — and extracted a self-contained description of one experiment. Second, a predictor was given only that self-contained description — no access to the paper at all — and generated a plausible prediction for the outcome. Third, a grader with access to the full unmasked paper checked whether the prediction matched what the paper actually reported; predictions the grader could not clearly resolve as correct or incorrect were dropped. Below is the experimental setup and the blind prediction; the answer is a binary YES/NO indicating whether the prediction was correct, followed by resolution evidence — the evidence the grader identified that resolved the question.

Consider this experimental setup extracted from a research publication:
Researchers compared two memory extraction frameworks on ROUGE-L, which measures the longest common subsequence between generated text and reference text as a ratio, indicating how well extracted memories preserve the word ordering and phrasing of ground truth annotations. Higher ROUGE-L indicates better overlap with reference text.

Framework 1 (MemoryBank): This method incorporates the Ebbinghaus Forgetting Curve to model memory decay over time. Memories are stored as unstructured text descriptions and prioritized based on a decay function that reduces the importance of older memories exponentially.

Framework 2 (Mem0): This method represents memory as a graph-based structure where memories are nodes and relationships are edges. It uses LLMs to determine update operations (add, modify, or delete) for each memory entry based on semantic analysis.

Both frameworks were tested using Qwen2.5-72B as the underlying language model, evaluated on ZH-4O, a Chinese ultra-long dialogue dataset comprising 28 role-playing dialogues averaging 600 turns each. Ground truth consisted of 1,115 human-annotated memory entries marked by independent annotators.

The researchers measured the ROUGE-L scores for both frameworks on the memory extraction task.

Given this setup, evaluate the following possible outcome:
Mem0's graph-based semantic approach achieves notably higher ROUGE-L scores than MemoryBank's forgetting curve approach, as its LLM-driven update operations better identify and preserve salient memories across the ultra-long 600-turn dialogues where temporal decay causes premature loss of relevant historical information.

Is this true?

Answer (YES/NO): YES